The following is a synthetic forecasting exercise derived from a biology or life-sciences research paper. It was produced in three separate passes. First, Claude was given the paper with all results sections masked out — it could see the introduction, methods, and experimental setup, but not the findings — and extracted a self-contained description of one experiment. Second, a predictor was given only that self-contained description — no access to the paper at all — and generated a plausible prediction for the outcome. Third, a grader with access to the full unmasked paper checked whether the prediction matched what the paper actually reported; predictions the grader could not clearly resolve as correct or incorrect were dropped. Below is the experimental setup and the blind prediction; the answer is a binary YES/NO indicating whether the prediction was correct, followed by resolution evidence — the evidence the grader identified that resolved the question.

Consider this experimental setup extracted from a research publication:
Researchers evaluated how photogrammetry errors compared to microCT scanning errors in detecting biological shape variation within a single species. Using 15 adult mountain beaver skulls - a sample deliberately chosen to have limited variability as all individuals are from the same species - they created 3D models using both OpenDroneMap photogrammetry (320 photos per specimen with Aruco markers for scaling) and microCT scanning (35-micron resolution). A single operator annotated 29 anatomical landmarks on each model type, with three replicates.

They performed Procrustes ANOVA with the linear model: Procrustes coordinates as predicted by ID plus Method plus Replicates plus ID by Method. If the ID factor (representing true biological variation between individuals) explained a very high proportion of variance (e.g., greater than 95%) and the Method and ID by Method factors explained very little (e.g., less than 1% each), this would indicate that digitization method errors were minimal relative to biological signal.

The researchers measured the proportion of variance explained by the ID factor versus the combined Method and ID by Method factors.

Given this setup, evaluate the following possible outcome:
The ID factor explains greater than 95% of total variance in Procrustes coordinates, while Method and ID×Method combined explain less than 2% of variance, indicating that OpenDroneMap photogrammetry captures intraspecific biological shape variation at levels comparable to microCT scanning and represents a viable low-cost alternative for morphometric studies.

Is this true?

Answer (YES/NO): NO